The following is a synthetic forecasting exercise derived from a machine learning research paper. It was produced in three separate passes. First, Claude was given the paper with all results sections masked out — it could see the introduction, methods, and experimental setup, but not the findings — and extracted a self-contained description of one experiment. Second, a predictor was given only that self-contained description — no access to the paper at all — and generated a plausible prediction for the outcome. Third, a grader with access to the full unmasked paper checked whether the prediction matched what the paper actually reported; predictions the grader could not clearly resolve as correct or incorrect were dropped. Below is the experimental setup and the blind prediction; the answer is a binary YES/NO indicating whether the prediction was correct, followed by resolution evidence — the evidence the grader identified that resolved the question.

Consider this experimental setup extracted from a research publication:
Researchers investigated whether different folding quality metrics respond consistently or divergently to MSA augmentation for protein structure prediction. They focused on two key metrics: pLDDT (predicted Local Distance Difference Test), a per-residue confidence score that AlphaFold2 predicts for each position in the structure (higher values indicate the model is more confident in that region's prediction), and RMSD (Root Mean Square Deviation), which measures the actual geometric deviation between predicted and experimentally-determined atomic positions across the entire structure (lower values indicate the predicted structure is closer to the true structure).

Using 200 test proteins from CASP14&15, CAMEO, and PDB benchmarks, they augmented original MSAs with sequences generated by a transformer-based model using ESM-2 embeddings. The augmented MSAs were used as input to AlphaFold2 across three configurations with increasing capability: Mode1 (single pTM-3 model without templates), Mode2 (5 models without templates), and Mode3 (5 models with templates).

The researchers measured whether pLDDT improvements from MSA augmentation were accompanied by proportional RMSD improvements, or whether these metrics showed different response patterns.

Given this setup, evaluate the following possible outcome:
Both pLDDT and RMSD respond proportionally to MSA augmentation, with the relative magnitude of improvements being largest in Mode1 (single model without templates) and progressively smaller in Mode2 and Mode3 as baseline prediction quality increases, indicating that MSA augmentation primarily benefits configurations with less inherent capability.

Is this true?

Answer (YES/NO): NO